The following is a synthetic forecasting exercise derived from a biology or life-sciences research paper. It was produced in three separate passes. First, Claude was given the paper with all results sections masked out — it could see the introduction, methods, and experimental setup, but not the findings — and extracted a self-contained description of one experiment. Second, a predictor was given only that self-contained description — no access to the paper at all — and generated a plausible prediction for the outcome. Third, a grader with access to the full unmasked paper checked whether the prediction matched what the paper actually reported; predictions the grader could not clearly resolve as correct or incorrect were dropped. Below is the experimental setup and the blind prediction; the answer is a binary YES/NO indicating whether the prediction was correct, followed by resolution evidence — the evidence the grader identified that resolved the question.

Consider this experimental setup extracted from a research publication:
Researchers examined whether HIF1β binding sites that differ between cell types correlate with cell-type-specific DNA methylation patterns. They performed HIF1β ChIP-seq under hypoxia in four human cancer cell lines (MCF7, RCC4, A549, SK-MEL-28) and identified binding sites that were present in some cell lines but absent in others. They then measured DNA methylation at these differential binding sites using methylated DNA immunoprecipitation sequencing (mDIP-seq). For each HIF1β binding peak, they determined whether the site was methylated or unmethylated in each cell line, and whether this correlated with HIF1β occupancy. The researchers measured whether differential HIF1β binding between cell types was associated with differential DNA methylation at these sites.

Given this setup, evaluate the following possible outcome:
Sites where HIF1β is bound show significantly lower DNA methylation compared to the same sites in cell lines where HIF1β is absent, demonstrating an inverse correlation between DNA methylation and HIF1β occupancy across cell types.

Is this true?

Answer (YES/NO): YES